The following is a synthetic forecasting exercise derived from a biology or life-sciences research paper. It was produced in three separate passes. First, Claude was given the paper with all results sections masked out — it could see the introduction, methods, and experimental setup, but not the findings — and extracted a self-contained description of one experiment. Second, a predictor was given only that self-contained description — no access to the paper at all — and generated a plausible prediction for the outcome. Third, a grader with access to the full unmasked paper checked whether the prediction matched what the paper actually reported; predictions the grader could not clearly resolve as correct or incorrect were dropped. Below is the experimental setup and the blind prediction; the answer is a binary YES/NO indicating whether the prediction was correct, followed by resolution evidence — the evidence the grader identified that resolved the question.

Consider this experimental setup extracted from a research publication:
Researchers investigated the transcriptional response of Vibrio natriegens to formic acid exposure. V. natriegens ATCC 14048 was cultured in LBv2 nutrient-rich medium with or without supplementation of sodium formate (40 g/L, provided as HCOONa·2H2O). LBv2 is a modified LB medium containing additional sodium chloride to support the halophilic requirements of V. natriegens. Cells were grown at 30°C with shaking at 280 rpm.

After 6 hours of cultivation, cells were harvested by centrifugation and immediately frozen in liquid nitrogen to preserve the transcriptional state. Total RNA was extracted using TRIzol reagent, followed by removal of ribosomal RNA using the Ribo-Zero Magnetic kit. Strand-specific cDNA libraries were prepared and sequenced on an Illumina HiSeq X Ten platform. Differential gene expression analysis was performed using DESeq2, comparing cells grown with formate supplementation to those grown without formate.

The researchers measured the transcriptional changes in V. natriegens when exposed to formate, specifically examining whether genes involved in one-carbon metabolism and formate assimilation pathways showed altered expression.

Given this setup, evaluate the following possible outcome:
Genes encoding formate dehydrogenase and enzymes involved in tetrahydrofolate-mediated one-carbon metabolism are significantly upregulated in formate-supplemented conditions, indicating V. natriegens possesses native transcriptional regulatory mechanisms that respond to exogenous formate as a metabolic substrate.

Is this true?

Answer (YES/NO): NO